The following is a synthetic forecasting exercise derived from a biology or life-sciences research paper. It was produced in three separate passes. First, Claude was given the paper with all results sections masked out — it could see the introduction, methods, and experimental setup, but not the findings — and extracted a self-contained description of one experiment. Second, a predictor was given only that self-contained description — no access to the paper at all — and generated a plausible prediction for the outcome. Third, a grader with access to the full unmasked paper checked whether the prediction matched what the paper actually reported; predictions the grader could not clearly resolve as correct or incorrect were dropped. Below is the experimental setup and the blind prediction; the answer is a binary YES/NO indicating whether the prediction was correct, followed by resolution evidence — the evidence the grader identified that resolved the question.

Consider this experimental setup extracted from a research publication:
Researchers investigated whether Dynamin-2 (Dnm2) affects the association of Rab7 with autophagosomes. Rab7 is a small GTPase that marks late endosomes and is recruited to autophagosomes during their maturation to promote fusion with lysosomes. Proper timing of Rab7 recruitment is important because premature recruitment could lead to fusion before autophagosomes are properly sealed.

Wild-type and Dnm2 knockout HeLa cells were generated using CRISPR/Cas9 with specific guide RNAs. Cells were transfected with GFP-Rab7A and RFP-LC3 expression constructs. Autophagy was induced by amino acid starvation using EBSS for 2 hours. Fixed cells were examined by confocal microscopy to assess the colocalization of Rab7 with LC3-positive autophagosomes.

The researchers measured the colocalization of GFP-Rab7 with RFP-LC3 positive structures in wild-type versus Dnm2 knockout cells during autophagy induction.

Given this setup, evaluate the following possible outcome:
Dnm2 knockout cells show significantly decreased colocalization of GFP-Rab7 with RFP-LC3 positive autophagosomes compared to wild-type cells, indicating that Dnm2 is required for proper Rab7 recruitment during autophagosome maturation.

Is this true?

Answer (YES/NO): NO